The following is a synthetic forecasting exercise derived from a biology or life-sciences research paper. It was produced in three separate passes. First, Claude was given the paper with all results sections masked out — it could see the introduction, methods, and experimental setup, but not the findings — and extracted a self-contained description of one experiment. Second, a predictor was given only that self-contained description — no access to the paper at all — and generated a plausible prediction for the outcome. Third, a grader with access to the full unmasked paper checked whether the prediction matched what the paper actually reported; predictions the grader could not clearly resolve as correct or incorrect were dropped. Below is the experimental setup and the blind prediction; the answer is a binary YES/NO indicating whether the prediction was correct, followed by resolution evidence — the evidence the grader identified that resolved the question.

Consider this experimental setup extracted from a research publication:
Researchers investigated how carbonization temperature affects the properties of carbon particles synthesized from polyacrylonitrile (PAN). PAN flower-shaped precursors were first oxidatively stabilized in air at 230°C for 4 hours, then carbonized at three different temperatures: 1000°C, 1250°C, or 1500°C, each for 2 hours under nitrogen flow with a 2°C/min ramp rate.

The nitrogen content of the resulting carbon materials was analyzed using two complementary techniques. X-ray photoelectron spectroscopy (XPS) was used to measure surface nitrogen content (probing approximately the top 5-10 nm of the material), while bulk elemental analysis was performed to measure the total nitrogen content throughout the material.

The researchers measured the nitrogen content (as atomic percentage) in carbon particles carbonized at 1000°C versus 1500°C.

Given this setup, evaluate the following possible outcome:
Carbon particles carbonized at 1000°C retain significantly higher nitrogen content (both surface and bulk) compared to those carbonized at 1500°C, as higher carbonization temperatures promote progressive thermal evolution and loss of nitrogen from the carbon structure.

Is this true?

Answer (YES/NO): YES